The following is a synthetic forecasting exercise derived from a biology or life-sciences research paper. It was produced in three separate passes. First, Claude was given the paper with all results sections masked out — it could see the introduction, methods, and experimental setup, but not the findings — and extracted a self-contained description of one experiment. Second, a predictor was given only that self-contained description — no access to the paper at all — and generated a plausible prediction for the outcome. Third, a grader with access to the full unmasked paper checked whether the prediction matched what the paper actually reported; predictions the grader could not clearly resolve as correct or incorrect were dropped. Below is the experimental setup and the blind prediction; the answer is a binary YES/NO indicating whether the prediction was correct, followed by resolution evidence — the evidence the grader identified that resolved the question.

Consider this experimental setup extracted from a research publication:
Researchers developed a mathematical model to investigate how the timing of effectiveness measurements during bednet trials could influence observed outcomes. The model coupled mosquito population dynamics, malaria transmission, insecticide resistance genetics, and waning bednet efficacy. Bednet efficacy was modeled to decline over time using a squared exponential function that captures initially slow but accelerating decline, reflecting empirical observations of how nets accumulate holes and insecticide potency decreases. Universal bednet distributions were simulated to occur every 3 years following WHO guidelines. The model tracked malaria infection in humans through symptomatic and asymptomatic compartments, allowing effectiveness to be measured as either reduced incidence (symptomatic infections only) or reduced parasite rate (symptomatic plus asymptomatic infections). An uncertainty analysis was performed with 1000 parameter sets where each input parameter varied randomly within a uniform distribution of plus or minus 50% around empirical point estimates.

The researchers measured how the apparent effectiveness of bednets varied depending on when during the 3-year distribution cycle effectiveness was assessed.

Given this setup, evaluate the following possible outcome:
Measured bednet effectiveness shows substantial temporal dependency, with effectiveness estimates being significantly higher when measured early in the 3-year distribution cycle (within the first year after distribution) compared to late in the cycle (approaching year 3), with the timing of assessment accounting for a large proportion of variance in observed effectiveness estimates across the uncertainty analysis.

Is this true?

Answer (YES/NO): NO